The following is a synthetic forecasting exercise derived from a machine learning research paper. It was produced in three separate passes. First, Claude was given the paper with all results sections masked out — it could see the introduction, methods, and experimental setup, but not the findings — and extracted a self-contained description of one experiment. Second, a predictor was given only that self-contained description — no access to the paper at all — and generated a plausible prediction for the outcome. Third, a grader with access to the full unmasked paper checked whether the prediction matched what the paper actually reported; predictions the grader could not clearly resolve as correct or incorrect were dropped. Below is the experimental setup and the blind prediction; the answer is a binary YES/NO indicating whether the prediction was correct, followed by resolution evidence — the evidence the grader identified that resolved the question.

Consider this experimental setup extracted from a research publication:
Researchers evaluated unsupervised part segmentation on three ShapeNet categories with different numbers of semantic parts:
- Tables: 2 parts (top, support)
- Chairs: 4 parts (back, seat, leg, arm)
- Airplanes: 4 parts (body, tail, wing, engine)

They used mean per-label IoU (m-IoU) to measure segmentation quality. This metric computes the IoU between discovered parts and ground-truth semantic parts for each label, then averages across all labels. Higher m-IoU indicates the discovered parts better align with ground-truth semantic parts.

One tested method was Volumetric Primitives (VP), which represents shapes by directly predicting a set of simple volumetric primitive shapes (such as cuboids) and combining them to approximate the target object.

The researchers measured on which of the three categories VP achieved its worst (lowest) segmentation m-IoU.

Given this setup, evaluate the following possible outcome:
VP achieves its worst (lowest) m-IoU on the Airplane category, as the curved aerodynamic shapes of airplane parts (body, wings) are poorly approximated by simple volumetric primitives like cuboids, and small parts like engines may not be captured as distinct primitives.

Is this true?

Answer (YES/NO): YES